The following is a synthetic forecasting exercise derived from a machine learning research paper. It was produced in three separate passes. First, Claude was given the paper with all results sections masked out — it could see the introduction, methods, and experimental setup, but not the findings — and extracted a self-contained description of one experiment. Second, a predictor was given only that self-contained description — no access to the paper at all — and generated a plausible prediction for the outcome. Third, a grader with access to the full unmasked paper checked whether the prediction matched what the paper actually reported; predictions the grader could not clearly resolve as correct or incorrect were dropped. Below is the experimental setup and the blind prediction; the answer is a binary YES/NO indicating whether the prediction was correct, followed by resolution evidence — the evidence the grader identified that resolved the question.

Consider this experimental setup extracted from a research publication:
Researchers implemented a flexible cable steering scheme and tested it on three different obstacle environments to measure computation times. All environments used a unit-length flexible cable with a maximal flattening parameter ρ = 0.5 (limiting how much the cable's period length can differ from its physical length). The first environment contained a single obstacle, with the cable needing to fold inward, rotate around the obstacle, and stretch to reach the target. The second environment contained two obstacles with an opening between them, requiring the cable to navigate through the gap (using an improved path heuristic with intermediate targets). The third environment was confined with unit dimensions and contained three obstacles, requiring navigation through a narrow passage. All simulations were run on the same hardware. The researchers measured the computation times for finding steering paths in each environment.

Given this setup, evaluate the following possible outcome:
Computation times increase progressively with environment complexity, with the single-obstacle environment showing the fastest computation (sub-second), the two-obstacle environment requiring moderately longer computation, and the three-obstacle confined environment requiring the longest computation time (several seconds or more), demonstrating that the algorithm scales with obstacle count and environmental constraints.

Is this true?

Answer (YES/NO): NO